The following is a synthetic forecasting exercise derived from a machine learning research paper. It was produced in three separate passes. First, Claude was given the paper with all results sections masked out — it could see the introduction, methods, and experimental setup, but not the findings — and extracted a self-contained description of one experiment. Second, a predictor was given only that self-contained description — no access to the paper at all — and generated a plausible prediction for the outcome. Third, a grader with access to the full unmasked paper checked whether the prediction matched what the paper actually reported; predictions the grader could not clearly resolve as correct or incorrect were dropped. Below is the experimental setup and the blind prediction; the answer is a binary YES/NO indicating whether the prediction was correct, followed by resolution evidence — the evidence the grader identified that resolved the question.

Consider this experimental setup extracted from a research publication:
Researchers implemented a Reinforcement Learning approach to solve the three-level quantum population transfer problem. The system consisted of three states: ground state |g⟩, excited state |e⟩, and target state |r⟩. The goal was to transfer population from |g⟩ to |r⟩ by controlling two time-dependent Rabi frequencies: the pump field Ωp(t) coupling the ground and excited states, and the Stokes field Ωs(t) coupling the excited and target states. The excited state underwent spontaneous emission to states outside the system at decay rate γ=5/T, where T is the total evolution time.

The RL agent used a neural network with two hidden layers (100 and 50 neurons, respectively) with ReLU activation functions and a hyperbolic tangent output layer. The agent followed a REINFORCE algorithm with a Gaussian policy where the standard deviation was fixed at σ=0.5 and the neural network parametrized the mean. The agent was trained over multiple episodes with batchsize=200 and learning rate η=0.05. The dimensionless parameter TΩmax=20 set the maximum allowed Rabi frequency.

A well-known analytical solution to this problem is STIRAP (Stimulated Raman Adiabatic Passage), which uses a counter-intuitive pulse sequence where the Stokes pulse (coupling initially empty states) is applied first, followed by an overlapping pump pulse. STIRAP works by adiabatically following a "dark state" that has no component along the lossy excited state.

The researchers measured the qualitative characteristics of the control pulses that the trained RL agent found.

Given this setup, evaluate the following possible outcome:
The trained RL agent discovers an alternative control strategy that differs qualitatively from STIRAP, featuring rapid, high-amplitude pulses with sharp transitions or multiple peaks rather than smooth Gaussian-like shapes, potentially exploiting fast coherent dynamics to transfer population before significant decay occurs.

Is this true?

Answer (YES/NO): NO